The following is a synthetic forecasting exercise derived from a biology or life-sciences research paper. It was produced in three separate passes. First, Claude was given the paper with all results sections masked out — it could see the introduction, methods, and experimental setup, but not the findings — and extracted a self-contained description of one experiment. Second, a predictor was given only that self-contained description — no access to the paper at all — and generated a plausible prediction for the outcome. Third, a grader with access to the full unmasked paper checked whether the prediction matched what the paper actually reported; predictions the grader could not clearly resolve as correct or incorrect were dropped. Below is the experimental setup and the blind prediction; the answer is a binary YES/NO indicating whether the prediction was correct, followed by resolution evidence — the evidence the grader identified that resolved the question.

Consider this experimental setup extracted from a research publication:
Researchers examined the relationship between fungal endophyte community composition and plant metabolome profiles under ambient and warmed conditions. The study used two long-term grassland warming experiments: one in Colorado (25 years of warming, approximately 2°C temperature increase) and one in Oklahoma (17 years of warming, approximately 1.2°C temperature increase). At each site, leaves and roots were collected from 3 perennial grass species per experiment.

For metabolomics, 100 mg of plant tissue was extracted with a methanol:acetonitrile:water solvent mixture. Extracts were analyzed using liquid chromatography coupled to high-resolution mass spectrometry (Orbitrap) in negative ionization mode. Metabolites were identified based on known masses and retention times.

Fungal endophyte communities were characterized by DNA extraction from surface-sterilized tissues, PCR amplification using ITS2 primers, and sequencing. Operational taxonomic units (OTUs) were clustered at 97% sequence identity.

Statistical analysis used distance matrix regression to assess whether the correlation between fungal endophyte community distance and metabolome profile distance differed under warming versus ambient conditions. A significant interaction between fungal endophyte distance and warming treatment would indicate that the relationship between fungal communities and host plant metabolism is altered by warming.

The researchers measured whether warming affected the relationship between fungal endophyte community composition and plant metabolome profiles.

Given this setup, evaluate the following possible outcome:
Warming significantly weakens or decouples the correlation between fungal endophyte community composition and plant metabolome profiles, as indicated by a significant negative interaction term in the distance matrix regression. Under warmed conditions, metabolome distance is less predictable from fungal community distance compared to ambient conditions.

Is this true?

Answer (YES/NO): YES